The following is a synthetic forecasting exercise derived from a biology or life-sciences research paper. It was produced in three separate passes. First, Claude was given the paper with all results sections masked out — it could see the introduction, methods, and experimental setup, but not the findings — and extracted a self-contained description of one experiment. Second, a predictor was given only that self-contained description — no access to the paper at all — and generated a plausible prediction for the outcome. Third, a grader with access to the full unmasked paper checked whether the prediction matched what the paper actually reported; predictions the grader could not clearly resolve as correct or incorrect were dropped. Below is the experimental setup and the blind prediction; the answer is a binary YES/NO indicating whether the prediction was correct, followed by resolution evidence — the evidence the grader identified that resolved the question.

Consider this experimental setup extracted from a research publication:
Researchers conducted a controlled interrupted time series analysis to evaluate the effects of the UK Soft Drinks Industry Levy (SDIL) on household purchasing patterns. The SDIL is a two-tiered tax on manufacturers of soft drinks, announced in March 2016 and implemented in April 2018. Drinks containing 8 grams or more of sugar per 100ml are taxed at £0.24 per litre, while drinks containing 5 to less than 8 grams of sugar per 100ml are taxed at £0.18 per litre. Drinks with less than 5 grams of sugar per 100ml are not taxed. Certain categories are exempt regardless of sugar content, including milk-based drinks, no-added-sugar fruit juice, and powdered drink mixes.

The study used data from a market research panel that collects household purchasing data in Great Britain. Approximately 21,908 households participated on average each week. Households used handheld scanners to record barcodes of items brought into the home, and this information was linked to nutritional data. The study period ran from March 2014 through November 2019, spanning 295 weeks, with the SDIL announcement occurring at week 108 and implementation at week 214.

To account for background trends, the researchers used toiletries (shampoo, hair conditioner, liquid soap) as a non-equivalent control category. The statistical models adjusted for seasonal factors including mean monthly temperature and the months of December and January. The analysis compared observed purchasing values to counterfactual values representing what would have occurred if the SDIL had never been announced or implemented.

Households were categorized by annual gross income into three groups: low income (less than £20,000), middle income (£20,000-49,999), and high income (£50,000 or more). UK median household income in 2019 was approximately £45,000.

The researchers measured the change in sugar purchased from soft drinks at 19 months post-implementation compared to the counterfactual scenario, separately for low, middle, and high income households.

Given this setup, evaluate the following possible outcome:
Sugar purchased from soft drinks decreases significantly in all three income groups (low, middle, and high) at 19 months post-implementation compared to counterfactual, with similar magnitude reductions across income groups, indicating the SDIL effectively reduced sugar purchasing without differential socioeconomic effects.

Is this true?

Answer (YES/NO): NO